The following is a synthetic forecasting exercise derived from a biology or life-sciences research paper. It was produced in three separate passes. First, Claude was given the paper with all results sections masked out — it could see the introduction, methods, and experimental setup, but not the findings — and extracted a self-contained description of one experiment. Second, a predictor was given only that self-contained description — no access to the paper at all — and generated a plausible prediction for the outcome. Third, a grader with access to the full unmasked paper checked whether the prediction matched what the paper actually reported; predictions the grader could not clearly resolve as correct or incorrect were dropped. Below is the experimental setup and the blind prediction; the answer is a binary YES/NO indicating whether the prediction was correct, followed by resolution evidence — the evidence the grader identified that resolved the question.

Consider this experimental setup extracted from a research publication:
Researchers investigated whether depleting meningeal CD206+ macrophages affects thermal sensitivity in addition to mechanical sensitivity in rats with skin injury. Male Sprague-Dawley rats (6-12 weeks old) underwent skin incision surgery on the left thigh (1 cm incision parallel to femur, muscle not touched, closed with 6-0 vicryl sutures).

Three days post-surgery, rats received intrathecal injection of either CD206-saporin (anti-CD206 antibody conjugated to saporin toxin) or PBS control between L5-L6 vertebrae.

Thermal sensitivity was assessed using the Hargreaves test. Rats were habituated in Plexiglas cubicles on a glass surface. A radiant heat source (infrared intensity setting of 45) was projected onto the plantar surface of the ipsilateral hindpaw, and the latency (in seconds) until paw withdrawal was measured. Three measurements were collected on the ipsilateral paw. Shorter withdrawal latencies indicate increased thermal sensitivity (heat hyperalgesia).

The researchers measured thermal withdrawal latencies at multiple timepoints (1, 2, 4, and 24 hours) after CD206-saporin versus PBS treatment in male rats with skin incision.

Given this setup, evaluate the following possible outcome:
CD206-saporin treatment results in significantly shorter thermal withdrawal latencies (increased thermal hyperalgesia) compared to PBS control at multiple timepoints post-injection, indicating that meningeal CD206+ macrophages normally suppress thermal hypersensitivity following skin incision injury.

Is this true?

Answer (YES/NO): NO